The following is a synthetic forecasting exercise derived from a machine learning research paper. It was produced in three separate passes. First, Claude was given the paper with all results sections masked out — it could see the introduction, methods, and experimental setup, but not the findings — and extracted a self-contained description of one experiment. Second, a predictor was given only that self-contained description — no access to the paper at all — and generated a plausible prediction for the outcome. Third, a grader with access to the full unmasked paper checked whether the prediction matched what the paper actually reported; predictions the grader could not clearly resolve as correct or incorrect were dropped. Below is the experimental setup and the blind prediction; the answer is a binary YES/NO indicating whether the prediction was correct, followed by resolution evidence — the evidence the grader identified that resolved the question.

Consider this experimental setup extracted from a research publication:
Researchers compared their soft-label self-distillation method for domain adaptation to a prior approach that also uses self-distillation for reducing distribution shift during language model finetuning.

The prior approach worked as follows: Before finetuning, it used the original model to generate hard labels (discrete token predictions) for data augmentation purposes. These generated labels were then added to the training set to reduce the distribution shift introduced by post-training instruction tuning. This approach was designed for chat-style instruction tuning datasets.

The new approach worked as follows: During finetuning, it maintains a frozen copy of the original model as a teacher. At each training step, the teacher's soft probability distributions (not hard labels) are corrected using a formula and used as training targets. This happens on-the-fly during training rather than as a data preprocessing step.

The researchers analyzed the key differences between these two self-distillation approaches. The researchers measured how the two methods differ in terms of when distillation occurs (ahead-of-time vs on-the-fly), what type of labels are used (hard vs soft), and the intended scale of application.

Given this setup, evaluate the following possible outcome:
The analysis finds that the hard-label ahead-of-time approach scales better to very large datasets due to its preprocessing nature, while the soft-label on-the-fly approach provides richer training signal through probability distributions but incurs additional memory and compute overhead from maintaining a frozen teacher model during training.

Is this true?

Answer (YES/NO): NO